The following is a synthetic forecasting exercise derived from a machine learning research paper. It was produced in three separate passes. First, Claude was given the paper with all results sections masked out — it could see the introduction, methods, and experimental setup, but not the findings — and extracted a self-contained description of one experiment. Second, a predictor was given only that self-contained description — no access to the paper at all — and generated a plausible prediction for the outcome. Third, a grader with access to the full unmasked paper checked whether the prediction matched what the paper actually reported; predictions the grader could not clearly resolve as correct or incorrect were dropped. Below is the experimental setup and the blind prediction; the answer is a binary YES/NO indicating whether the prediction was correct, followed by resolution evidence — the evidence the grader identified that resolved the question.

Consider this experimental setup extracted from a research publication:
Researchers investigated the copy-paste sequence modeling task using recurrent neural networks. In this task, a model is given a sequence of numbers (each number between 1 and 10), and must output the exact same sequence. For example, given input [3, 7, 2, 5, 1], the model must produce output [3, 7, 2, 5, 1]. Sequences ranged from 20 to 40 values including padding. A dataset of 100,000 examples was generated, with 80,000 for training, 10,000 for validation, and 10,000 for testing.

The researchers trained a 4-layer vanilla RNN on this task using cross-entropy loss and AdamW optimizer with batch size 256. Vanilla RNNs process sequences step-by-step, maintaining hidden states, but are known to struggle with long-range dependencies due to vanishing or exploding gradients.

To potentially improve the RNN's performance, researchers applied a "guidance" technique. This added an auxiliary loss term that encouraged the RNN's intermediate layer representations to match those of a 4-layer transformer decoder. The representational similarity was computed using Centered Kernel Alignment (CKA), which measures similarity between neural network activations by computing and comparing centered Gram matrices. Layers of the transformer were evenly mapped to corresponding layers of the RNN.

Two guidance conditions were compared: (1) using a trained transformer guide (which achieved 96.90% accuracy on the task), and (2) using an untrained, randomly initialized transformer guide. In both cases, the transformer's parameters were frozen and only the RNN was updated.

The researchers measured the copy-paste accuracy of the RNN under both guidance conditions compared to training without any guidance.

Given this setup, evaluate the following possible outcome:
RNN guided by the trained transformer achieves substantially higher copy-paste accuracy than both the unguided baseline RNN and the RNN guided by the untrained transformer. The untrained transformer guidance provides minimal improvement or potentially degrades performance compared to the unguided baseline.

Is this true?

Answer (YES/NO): NO